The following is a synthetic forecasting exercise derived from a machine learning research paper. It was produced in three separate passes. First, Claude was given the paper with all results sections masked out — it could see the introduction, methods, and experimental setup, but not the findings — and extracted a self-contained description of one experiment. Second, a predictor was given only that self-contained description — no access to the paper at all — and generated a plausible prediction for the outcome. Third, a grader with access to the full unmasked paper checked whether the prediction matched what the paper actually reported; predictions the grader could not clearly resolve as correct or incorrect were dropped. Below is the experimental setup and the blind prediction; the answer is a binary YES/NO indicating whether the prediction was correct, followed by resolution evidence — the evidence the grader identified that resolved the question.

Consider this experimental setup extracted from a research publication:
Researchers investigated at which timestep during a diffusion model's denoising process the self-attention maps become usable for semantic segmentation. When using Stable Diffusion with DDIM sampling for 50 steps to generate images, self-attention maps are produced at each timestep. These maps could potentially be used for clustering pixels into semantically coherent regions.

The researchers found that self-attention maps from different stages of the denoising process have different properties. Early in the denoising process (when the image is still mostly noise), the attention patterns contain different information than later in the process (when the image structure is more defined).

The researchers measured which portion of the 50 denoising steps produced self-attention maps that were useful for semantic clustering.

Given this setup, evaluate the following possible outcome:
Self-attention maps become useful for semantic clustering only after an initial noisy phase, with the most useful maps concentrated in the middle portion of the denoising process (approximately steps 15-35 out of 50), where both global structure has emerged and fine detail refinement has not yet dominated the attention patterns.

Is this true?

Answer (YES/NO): NO